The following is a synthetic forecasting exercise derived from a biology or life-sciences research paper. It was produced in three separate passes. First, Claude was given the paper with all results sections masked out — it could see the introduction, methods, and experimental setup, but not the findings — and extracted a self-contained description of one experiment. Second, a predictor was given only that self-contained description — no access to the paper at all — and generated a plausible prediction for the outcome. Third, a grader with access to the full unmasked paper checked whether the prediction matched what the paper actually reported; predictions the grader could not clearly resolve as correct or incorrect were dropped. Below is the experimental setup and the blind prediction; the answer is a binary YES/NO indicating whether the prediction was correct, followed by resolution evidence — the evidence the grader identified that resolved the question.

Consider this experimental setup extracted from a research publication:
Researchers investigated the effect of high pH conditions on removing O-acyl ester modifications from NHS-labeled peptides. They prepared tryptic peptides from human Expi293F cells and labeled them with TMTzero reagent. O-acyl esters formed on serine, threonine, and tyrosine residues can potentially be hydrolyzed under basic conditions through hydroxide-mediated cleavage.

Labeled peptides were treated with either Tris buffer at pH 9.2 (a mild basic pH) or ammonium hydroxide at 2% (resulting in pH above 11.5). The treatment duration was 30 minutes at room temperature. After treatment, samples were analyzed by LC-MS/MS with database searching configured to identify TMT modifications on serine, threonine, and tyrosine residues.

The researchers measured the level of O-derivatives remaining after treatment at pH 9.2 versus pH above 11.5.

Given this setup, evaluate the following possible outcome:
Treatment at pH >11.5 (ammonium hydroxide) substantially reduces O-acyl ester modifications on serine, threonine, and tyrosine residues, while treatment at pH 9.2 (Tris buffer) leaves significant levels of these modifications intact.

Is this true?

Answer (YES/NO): NO